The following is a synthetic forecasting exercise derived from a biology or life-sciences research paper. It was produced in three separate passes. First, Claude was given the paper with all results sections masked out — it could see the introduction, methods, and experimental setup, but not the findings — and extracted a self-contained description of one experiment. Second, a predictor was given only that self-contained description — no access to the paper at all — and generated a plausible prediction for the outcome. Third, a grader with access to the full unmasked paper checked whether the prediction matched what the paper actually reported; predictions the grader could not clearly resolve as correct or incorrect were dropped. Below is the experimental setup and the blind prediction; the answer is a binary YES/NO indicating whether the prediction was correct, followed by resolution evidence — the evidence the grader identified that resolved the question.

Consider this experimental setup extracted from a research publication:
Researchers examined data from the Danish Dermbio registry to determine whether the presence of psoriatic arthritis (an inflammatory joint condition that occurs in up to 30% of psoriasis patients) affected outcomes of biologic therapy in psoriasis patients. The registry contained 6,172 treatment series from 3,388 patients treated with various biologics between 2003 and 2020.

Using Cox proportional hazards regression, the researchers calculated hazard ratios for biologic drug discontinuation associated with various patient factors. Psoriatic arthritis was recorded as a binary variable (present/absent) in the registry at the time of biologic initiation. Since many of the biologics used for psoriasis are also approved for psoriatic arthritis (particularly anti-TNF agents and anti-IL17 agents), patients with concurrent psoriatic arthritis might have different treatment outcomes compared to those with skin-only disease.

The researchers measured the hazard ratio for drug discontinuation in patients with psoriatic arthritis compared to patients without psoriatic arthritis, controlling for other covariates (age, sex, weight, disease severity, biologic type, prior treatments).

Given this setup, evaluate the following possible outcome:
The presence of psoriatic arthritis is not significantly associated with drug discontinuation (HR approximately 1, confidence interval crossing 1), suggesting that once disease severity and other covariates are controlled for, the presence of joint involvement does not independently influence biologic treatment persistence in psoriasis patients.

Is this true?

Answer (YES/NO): YES